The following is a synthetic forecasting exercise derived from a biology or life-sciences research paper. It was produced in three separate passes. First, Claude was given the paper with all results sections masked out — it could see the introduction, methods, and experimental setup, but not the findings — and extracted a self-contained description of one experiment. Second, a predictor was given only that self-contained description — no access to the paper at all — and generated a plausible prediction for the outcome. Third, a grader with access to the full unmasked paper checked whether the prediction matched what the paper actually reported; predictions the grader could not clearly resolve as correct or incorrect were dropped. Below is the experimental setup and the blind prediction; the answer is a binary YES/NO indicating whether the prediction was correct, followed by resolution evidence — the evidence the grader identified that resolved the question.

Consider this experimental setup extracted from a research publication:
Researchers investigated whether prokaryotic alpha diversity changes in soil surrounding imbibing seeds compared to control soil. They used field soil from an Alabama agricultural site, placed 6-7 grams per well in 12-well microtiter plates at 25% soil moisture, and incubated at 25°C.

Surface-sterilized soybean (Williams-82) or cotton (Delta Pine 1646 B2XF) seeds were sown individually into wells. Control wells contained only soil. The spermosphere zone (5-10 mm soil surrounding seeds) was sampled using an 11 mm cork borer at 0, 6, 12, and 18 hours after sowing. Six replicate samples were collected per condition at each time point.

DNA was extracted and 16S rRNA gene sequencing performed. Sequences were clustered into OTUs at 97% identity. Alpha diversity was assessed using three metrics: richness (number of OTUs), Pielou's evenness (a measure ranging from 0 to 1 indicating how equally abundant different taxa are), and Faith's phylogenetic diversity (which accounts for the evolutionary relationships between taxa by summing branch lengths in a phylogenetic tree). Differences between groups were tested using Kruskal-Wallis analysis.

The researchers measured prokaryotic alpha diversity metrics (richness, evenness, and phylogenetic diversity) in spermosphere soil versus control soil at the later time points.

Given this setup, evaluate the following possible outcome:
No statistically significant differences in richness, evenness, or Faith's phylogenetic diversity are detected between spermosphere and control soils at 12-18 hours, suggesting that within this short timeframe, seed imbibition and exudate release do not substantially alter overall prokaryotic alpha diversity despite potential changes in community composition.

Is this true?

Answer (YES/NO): NO